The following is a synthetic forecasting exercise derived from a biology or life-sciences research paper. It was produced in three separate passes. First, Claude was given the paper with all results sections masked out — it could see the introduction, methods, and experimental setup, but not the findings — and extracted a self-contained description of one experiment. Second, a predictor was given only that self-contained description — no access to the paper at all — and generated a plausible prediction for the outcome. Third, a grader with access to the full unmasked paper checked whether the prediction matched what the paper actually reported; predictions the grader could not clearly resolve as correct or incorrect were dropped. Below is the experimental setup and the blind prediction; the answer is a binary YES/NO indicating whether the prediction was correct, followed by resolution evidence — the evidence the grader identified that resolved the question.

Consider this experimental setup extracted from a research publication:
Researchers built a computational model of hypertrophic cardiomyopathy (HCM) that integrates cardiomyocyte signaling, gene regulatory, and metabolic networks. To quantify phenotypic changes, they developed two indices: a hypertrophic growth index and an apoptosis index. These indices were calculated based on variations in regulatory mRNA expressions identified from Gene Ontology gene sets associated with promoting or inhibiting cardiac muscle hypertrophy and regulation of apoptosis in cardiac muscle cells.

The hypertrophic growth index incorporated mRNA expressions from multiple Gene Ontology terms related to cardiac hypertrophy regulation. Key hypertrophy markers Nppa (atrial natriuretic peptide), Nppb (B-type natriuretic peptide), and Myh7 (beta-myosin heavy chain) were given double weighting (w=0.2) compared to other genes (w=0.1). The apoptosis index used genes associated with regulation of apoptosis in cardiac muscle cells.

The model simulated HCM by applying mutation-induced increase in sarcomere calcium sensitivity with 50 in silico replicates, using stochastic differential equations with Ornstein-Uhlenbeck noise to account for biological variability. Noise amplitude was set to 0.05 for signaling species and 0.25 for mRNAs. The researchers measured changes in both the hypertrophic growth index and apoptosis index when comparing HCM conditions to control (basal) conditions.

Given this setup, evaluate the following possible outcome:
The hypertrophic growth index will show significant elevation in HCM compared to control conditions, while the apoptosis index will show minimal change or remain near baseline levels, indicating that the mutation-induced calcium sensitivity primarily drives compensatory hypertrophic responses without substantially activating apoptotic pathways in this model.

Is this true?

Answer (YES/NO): YES